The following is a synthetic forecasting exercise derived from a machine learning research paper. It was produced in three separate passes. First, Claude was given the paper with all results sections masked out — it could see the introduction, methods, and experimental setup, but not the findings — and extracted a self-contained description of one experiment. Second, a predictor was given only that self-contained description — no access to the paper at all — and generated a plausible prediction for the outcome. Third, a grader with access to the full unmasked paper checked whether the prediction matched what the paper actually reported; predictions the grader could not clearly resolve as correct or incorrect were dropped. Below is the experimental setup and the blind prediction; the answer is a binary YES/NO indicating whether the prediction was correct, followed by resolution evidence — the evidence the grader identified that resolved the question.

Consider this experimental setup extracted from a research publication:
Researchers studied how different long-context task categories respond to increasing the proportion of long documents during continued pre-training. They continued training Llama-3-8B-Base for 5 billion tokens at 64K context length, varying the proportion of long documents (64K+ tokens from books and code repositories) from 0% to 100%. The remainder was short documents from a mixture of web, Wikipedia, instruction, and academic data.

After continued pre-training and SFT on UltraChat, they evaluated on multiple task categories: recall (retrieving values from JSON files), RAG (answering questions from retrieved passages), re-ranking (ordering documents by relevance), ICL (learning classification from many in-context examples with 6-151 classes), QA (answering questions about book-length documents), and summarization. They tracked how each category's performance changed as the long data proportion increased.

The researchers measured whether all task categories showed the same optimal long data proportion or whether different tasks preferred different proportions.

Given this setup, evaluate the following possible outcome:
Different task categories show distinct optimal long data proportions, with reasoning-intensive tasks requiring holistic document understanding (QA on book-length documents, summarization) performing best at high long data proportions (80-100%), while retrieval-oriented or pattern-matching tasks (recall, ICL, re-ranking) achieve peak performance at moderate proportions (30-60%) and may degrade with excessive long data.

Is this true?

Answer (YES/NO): NO